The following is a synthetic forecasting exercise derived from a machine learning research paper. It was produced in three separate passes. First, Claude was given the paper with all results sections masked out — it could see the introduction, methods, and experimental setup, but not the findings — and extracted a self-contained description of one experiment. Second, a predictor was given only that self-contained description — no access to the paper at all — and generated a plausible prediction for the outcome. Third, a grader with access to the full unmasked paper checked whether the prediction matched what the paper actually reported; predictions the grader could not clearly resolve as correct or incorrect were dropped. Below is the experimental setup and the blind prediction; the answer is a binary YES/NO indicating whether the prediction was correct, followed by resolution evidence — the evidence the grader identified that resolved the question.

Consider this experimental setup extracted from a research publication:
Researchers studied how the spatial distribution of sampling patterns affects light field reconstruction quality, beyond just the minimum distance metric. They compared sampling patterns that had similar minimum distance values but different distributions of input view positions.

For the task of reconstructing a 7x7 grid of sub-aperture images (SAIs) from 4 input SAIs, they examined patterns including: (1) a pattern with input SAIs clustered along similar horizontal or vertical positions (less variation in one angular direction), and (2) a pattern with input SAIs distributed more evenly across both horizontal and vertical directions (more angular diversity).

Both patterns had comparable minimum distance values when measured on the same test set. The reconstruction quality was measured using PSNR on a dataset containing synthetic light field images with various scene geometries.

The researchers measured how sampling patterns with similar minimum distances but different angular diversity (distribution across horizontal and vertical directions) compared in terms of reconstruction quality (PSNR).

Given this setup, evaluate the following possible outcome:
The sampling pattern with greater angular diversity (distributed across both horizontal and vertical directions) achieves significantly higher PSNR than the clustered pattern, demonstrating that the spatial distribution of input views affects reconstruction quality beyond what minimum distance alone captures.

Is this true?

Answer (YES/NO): YES